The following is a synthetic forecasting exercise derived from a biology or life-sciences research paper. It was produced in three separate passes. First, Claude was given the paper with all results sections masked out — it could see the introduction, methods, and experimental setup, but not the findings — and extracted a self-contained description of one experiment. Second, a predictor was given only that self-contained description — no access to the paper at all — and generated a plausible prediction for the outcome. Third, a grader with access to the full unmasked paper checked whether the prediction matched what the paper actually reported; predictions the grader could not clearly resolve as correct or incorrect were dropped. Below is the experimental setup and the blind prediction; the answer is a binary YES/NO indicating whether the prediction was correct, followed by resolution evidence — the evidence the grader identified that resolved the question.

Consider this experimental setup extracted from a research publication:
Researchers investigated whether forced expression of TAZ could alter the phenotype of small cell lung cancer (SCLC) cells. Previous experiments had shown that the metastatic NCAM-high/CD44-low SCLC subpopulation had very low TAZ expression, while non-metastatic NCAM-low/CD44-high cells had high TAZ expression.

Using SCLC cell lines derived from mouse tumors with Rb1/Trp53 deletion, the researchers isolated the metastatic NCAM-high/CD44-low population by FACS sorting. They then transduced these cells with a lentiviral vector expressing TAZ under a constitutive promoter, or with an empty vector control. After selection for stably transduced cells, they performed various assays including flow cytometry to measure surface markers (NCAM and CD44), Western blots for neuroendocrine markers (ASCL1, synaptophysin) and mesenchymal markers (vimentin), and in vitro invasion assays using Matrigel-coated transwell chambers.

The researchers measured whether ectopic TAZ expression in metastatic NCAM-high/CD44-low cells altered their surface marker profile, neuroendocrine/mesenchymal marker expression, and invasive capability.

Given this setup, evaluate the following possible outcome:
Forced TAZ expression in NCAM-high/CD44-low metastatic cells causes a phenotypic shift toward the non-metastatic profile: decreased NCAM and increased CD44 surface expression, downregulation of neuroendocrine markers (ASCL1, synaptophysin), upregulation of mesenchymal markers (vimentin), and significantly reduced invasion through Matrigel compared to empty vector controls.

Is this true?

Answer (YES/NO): NO